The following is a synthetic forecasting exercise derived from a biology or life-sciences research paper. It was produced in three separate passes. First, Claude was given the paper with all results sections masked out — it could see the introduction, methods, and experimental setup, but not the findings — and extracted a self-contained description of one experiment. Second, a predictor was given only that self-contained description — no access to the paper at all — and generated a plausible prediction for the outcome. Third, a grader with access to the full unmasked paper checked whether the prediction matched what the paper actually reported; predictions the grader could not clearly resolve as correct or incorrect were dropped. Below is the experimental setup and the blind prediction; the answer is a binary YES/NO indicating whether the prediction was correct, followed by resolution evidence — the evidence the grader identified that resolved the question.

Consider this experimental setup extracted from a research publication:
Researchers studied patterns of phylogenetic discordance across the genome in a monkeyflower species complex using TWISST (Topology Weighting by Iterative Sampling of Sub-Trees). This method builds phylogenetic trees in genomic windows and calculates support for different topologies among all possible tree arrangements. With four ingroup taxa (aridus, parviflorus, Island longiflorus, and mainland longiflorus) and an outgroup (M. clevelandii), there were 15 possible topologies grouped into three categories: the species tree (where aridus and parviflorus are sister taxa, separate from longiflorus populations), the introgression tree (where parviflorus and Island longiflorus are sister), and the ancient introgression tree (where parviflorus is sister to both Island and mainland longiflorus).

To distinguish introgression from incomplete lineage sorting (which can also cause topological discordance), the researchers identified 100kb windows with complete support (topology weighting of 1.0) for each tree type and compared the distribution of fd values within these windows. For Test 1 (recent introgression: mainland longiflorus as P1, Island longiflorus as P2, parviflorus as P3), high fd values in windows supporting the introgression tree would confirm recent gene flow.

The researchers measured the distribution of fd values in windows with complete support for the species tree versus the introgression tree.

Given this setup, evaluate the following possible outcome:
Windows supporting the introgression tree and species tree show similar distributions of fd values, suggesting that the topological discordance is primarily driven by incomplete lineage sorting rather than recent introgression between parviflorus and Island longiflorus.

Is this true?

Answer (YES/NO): NO